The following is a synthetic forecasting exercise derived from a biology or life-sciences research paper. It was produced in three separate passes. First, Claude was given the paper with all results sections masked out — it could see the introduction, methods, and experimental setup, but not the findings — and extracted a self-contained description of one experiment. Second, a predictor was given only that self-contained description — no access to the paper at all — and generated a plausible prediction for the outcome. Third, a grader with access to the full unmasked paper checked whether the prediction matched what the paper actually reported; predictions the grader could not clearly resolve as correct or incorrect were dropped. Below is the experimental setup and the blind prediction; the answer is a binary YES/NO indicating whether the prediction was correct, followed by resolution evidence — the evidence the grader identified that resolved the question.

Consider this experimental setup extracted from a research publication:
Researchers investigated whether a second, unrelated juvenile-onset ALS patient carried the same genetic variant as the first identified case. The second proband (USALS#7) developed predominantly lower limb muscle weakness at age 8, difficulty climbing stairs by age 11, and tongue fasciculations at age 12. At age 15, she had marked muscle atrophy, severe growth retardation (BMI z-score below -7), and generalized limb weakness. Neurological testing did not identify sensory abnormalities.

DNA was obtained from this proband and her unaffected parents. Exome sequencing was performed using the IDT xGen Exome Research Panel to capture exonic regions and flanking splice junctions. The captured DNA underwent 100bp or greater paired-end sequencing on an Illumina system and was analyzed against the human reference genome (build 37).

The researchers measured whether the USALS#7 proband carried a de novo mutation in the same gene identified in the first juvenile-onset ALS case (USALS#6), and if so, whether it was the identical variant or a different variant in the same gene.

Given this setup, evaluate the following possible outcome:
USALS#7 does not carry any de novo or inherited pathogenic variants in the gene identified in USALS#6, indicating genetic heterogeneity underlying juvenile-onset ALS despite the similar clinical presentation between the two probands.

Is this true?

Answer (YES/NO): NO